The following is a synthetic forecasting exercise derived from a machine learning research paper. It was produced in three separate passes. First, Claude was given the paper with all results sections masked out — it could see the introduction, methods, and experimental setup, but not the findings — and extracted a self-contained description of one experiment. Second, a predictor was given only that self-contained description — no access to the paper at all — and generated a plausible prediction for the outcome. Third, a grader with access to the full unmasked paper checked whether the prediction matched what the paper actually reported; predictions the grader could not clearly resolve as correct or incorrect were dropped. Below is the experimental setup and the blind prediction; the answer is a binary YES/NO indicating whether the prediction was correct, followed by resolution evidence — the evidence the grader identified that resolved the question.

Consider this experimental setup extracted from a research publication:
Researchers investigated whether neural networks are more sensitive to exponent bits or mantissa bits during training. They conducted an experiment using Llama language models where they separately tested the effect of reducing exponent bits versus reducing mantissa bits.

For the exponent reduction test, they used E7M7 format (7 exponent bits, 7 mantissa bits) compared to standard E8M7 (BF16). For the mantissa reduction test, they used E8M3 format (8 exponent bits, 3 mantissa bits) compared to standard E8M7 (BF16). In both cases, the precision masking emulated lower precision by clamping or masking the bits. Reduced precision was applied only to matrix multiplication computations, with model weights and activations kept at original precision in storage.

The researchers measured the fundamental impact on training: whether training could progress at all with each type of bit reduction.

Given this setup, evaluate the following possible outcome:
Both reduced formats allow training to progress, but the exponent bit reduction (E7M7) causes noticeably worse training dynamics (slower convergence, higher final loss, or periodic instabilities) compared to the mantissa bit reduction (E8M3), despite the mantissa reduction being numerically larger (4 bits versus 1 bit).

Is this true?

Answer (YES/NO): NO